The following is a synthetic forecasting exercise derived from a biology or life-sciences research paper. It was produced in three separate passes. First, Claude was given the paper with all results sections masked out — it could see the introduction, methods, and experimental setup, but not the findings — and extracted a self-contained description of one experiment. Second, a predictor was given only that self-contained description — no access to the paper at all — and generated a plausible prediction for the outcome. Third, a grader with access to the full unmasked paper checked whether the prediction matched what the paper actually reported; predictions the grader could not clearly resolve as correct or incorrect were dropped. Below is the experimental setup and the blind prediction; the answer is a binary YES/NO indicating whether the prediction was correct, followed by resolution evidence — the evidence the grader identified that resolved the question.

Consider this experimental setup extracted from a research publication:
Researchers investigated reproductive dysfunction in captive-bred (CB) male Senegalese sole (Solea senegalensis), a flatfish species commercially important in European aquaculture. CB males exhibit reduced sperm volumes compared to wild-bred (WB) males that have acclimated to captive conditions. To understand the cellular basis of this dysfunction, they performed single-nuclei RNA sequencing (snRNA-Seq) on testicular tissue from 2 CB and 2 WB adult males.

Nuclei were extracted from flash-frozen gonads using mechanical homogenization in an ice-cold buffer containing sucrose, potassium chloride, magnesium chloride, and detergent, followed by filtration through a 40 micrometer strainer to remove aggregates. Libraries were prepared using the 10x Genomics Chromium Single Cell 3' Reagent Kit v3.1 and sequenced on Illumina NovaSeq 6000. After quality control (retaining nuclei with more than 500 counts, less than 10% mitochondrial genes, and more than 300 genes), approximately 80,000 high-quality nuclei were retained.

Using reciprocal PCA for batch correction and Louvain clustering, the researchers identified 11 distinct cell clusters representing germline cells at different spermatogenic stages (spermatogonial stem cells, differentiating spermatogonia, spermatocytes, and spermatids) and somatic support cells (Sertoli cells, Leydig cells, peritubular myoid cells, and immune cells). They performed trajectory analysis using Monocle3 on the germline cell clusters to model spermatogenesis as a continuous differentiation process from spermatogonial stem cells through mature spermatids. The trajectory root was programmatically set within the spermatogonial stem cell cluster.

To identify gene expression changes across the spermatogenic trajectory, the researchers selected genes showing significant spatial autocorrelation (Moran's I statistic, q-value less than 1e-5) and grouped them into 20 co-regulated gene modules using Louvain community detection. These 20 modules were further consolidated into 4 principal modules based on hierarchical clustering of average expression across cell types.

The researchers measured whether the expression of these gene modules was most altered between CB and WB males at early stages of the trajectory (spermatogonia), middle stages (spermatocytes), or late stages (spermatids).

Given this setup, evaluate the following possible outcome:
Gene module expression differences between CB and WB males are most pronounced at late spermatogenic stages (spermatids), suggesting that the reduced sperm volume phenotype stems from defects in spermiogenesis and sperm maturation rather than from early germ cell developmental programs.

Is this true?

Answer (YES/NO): NO